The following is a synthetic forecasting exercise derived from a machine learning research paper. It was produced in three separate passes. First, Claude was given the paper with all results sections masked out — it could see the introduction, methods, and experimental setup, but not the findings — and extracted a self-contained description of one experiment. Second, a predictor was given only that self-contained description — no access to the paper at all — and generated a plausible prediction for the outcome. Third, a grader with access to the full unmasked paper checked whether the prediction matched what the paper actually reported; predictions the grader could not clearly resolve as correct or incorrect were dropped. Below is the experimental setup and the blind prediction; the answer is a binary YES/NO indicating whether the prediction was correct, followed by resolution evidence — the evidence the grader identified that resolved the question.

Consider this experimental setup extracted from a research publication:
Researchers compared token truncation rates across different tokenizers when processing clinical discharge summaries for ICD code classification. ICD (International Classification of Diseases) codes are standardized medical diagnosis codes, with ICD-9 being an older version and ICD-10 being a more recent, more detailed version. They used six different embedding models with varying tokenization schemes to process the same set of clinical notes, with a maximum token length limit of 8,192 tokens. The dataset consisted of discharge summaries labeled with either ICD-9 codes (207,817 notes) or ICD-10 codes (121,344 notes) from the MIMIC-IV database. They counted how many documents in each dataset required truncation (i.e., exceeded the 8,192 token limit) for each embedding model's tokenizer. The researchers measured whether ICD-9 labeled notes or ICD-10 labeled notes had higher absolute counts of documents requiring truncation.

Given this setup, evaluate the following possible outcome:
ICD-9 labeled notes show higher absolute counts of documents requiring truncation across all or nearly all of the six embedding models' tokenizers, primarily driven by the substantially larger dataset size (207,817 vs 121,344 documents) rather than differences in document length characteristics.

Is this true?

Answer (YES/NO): NO